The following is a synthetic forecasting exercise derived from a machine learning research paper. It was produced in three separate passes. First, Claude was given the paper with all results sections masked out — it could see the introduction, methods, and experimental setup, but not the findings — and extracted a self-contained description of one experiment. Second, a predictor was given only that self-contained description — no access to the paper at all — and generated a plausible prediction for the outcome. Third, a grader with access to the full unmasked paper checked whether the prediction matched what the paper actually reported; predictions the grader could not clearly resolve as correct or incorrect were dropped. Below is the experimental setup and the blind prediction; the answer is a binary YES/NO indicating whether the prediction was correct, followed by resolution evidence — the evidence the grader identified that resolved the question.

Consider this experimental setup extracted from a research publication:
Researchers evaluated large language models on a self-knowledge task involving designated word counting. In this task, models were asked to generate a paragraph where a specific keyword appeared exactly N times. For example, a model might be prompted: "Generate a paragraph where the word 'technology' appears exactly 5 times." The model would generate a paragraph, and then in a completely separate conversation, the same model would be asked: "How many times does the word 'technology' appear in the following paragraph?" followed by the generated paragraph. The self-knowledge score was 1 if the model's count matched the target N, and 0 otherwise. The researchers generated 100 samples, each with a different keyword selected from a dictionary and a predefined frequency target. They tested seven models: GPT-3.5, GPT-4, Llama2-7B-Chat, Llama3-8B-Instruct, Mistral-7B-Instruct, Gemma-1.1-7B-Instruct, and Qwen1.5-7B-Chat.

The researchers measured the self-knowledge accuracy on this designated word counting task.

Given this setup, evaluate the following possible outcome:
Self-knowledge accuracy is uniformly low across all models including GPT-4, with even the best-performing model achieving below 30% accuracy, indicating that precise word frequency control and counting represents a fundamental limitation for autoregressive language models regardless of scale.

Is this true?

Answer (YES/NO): NO